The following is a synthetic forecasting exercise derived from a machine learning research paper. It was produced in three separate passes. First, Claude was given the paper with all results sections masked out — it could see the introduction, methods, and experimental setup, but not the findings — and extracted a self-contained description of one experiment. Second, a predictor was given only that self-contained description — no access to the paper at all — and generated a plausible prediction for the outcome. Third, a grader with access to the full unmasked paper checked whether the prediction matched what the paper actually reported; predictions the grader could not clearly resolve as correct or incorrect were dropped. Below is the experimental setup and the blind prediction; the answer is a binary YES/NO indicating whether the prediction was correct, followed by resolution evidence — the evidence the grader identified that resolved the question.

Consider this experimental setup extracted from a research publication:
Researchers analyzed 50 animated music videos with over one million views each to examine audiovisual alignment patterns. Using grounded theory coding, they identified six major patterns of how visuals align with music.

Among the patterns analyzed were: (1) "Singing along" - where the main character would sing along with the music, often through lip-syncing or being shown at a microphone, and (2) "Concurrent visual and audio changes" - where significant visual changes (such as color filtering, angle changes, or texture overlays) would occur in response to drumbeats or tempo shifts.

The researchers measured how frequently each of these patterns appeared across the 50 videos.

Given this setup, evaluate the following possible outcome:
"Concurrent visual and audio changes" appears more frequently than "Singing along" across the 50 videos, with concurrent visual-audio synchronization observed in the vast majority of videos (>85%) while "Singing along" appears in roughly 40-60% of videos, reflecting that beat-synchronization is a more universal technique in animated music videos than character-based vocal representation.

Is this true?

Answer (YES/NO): YES